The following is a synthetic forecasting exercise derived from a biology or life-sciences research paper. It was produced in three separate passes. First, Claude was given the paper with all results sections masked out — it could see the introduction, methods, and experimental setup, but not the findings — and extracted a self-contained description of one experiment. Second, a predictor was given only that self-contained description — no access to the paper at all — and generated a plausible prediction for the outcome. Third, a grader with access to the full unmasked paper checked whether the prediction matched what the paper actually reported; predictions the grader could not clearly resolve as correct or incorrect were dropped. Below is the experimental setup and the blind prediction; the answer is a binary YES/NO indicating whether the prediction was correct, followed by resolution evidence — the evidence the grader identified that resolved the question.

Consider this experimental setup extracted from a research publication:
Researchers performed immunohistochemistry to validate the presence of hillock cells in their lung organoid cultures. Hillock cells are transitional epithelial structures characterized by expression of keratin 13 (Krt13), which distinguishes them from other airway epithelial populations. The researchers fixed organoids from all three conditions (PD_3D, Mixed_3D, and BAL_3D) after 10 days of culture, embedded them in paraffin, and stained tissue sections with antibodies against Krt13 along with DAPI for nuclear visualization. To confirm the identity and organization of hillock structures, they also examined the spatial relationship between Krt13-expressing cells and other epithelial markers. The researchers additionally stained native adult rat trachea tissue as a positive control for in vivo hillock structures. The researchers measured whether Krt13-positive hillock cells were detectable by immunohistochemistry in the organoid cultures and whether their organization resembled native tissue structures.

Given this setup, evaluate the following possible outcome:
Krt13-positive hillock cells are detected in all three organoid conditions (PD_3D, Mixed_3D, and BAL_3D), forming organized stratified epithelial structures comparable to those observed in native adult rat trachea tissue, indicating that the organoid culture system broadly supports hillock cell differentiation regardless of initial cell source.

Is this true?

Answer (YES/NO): NO